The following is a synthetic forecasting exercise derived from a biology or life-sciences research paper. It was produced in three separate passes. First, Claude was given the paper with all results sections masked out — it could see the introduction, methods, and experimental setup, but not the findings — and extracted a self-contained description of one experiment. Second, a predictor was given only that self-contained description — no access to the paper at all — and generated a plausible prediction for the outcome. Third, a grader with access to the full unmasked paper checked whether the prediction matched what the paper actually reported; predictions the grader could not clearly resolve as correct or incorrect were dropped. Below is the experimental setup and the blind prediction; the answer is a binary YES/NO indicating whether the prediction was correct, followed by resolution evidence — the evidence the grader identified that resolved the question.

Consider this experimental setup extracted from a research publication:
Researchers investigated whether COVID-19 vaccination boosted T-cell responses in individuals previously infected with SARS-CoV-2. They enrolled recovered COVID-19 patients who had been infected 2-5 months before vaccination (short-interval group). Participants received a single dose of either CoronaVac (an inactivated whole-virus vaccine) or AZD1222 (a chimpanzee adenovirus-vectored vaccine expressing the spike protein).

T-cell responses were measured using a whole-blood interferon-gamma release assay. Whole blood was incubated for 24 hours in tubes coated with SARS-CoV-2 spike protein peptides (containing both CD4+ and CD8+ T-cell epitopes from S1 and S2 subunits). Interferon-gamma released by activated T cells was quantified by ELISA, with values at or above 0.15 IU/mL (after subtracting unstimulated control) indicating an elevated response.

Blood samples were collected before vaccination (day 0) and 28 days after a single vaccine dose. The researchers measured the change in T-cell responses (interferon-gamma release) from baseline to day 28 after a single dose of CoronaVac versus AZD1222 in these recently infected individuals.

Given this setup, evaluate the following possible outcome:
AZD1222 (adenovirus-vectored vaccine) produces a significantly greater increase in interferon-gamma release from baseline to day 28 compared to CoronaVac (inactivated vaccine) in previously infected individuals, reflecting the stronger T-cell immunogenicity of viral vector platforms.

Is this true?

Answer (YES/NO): YES